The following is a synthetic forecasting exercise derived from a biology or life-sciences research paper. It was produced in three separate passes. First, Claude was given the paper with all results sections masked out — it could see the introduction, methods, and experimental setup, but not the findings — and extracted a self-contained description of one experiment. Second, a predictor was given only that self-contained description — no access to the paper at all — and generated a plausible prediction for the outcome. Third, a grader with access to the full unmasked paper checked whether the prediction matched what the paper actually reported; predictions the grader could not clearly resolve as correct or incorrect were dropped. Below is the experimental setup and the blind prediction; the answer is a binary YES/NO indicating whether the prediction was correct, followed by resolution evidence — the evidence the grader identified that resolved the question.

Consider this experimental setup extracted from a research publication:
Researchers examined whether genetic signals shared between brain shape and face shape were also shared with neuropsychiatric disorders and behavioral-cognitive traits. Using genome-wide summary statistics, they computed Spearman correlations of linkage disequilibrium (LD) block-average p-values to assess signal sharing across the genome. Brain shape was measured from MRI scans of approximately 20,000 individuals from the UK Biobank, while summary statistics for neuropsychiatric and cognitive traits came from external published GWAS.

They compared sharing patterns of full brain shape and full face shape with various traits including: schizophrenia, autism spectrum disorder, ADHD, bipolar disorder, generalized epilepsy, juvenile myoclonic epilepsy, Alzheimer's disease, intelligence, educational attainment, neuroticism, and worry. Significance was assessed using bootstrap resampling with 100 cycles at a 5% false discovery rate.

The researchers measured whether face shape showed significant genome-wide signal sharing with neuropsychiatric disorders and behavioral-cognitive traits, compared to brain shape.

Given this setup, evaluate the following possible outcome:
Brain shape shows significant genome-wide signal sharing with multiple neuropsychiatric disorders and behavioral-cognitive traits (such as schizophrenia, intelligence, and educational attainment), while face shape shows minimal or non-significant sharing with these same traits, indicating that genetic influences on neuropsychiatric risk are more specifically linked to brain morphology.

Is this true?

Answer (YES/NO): YES